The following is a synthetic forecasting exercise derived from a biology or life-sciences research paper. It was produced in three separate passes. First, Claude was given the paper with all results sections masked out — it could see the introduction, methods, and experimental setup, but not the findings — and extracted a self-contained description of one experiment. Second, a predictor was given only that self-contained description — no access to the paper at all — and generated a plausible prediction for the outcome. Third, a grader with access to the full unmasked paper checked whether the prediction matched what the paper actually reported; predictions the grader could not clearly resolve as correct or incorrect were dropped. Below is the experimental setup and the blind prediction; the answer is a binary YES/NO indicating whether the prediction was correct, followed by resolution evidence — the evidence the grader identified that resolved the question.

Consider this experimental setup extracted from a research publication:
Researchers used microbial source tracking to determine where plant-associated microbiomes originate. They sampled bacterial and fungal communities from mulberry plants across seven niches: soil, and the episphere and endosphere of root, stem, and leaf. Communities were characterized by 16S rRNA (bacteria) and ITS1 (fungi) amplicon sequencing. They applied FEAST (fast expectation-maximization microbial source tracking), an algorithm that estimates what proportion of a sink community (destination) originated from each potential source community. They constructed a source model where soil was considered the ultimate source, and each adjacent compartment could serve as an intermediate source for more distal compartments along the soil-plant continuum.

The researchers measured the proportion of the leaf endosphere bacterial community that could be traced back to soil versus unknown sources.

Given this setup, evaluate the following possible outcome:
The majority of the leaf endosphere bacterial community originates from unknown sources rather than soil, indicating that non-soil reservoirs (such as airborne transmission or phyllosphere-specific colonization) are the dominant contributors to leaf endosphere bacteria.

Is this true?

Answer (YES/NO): NO